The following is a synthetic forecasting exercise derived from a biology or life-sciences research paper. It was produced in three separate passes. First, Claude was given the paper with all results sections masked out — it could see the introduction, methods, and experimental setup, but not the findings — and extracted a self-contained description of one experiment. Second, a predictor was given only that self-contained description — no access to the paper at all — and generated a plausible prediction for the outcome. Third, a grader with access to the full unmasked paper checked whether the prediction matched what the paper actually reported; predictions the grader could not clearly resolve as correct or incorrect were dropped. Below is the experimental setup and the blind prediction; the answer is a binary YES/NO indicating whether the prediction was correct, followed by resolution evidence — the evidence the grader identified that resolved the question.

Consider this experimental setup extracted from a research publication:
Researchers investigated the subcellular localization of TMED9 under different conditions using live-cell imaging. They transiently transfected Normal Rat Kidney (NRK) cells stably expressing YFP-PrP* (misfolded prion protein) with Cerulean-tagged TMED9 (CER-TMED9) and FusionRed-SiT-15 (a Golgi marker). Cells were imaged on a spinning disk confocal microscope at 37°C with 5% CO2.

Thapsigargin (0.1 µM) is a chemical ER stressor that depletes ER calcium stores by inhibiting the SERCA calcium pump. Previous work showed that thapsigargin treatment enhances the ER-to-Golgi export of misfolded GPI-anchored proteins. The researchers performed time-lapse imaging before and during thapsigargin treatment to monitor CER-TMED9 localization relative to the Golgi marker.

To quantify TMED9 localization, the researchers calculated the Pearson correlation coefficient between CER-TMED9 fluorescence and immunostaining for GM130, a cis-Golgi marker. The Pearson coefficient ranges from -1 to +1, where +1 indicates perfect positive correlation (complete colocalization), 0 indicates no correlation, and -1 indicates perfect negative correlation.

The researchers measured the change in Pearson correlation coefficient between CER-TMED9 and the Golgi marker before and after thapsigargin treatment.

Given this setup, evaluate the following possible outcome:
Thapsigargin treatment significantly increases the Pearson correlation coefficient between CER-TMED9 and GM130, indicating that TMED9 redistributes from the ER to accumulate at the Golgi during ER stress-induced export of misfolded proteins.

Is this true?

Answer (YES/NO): NO